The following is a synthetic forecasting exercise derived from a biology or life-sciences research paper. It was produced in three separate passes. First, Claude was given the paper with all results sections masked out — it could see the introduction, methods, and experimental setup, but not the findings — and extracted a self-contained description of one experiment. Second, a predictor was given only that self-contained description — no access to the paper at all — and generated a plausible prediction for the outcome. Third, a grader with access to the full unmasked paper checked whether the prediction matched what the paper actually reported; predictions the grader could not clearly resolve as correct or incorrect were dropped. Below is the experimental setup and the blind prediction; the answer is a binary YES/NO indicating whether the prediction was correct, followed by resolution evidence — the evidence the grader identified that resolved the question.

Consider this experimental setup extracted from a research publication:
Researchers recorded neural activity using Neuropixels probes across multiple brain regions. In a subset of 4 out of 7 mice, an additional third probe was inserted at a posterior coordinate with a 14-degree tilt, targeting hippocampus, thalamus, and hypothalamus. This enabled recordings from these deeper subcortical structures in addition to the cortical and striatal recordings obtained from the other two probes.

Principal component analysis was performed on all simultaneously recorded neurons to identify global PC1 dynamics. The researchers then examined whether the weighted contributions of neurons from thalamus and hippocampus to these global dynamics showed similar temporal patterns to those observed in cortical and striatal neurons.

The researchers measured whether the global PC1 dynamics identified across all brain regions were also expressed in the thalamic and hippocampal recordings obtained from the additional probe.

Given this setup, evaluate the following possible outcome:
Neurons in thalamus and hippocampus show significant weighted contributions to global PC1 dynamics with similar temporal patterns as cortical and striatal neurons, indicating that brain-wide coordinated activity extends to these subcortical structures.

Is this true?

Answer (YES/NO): YES